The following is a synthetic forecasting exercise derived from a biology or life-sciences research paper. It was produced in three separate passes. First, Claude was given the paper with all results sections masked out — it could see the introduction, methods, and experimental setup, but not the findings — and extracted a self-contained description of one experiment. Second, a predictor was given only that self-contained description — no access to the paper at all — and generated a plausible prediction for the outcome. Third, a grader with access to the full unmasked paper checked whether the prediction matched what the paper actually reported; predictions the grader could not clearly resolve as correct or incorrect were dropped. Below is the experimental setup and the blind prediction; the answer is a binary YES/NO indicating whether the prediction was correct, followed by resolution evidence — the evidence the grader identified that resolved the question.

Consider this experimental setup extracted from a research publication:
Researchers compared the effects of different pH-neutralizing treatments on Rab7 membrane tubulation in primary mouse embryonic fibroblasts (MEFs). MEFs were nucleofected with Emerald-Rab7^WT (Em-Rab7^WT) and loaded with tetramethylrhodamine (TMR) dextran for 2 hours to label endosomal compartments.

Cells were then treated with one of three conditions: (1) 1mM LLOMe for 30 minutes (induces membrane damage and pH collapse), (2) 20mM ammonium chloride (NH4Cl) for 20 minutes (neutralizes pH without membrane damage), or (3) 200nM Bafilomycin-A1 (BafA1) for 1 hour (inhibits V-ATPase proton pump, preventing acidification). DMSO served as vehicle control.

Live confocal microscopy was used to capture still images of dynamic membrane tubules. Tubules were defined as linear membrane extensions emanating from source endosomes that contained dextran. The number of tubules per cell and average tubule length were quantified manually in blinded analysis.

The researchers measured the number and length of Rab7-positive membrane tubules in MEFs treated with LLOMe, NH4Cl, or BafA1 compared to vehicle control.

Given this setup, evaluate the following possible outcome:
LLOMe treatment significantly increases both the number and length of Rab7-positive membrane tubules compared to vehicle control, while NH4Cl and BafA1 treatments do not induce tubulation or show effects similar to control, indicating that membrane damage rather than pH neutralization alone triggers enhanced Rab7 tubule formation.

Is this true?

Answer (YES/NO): NO